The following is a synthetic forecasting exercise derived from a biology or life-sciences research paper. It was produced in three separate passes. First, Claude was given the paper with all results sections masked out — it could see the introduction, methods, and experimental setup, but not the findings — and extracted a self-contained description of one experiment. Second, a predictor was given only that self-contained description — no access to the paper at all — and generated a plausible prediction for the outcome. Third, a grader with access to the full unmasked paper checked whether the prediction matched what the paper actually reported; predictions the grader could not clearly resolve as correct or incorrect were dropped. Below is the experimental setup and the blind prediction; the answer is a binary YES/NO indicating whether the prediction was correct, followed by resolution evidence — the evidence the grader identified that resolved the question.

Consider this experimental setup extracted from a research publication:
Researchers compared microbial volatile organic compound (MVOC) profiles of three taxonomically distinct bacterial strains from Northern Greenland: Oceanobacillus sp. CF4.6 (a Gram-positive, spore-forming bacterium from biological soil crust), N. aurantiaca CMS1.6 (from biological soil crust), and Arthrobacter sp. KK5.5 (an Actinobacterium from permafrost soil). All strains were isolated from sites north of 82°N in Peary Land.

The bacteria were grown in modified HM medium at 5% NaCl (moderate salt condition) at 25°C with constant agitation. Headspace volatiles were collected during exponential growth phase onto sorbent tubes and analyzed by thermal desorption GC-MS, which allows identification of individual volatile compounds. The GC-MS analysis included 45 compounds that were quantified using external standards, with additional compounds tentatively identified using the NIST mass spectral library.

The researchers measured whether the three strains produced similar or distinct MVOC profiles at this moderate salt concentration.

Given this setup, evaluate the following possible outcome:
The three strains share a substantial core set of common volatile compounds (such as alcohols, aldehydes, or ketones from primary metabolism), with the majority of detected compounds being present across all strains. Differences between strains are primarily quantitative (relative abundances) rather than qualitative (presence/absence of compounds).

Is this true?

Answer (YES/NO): NO